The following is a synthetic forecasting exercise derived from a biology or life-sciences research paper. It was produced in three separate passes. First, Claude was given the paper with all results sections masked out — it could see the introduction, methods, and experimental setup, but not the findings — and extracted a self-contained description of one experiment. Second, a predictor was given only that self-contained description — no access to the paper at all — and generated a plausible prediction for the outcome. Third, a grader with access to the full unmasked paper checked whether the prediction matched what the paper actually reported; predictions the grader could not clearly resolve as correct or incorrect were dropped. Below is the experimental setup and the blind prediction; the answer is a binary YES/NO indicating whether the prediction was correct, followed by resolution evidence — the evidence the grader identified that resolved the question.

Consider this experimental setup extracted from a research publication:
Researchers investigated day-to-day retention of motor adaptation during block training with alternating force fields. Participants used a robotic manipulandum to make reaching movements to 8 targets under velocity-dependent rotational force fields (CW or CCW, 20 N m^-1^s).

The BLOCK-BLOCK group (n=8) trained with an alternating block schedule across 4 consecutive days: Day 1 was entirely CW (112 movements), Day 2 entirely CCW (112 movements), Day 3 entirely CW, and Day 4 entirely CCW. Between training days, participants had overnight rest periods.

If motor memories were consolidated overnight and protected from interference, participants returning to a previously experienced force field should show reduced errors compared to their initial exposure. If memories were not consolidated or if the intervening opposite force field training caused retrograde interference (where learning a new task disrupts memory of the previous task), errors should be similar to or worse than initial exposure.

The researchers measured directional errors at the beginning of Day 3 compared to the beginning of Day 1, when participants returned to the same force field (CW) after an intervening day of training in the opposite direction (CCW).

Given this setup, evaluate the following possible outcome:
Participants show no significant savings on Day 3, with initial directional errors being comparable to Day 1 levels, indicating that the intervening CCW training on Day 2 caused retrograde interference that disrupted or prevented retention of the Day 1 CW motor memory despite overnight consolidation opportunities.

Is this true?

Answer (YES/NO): YES